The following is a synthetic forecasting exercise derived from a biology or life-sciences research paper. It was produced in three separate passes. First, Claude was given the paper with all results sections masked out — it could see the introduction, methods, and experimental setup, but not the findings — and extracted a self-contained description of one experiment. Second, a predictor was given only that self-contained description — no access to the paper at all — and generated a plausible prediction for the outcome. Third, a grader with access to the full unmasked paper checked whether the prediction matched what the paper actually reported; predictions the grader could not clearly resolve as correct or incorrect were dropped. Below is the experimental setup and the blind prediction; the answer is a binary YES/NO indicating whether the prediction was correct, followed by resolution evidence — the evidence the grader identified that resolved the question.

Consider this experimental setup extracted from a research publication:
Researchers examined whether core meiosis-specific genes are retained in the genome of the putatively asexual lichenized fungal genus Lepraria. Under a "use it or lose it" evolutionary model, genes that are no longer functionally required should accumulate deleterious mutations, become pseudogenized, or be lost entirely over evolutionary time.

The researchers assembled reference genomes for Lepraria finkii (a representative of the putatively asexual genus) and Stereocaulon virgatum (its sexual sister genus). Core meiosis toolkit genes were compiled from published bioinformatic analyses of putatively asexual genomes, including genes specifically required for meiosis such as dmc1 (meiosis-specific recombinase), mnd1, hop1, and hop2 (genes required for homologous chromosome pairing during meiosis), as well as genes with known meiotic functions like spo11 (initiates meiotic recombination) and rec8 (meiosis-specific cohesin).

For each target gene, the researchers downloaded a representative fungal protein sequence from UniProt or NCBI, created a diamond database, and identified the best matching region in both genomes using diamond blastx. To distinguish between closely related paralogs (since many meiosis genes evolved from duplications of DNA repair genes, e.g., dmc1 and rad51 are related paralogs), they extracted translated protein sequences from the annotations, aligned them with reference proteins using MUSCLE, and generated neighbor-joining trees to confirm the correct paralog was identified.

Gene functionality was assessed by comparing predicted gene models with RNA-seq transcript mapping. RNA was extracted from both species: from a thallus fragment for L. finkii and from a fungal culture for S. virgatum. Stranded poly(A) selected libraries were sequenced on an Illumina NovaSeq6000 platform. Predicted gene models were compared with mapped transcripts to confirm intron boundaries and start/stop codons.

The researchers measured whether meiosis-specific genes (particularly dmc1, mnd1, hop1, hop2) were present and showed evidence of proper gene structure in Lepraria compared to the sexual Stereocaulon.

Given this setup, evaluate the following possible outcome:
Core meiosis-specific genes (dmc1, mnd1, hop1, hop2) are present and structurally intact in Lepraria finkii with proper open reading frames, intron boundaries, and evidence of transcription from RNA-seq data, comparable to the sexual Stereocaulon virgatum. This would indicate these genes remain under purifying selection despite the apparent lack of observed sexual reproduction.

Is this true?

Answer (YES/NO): YES